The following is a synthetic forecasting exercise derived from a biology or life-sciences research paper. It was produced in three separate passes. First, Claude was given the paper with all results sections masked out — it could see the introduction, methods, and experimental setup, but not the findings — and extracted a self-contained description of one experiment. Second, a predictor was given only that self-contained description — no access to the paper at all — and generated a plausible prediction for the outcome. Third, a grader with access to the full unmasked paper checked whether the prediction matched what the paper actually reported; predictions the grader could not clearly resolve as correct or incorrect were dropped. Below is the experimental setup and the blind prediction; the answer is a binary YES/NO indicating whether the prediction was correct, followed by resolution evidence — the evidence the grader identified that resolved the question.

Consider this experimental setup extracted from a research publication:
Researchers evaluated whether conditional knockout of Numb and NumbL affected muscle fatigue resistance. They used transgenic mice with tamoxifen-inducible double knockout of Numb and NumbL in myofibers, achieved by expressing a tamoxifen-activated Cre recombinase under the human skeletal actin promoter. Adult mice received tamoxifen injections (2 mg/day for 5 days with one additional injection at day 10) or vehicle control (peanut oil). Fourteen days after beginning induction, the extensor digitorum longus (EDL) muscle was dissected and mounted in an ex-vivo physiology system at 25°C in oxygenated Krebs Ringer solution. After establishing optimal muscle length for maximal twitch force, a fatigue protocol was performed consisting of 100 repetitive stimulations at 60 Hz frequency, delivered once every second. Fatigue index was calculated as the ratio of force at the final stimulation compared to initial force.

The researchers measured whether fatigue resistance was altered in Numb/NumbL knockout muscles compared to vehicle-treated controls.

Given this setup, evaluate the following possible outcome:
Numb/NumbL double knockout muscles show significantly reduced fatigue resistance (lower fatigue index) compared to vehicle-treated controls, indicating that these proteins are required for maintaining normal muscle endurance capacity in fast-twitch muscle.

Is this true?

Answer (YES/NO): NO